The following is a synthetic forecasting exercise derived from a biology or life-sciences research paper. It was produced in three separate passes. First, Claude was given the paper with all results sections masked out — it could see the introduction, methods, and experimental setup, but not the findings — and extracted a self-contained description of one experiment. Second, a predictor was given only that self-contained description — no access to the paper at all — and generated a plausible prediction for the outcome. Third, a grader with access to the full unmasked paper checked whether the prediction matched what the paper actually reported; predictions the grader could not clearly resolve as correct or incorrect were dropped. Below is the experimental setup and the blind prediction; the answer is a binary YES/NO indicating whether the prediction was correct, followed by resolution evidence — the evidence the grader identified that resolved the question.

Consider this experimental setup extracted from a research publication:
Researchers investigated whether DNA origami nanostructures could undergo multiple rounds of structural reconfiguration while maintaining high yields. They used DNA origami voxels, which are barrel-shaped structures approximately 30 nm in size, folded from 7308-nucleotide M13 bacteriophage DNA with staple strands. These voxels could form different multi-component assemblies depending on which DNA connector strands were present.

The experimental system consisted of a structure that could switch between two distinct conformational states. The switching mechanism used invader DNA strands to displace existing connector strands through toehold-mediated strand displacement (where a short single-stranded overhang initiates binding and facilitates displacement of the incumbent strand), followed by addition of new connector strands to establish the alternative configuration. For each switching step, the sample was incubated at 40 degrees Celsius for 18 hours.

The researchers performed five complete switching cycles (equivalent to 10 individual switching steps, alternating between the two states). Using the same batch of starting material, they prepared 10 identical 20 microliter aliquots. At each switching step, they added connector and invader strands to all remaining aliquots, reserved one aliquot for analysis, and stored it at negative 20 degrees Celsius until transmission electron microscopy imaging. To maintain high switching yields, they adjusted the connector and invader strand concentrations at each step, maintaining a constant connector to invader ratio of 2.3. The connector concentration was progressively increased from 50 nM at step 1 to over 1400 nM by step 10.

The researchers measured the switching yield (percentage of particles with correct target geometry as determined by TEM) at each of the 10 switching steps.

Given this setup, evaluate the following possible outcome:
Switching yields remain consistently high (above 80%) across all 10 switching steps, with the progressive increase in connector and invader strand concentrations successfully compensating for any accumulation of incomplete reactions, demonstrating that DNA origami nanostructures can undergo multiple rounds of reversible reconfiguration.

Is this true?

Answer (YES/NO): NO